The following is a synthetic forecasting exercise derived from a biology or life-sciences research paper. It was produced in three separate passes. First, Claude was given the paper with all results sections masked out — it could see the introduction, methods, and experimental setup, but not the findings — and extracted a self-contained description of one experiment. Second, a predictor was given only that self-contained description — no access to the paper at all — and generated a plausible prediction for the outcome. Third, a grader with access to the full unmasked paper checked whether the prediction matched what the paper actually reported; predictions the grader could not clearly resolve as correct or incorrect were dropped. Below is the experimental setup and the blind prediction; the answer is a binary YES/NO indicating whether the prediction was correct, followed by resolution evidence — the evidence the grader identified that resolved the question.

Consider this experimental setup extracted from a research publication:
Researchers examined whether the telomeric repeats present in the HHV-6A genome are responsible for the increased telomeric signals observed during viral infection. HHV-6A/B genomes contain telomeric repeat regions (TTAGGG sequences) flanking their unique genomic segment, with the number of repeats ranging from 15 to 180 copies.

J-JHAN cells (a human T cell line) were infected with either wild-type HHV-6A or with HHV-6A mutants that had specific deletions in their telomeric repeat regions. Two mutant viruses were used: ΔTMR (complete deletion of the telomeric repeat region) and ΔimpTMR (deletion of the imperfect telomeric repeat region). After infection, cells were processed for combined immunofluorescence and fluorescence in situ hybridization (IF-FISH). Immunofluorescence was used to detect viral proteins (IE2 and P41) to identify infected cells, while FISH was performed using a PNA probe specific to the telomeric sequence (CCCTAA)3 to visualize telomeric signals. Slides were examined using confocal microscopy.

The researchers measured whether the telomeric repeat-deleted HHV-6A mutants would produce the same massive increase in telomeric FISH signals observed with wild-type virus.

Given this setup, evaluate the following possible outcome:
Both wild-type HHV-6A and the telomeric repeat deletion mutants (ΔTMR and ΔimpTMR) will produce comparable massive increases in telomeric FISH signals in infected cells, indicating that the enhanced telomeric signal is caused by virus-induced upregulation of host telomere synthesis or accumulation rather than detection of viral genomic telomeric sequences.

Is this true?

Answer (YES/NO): NO